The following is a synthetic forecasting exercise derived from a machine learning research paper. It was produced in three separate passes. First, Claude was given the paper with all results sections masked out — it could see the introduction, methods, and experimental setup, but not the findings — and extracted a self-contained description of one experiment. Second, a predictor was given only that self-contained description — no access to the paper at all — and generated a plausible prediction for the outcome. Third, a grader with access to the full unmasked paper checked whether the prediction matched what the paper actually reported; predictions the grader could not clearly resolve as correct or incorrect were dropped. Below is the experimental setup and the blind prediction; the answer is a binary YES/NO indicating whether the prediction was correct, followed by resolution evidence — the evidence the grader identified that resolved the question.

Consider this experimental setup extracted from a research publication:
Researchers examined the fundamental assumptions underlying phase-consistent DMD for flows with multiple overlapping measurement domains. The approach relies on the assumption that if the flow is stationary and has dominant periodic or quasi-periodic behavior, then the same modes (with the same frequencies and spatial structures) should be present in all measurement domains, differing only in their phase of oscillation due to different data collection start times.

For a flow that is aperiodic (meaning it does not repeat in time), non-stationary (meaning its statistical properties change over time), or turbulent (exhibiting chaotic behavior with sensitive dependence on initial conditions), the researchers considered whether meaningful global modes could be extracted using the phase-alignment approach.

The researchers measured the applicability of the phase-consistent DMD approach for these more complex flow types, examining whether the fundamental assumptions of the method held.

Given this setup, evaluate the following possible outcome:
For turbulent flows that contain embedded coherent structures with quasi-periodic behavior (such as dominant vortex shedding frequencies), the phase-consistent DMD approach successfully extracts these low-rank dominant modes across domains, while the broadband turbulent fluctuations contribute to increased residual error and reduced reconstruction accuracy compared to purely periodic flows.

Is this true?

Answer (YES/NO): YES